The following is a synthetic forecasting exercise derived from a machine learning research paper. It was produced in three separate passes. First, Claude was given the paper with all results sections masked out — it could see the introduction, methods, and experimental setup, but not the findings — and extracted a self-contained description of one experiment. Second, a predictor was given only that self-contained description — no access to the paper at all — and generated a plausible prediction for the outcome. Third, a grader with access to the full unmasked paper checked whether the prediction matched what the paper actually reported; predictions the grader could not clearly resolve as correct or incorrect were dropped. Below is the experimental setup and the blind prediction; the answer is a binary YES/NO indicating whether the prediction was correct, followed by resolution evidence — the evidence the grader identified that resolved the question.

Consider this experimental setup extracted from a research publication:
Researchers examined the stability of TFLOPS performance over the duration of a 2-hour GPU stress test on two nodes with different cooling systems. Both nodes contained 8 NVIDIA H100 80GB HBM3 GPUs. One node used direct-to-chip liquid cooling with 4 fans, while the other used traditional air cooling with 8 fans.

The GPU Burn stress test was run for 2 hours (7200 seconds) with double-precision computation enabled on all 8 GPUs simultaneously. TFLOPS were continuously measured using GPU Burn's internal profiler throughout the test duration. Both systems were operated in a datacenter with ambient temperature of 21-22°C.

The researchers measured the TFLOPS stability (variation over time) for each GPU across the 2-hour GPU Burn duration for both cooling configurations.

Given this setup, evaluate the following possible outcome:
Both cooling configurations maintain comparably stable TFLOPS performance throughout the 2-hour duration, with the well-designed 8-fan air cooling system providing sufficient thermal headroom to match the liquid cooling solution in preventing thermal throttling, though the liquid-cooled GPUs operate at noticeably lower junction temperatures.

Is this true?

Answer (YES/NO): NO